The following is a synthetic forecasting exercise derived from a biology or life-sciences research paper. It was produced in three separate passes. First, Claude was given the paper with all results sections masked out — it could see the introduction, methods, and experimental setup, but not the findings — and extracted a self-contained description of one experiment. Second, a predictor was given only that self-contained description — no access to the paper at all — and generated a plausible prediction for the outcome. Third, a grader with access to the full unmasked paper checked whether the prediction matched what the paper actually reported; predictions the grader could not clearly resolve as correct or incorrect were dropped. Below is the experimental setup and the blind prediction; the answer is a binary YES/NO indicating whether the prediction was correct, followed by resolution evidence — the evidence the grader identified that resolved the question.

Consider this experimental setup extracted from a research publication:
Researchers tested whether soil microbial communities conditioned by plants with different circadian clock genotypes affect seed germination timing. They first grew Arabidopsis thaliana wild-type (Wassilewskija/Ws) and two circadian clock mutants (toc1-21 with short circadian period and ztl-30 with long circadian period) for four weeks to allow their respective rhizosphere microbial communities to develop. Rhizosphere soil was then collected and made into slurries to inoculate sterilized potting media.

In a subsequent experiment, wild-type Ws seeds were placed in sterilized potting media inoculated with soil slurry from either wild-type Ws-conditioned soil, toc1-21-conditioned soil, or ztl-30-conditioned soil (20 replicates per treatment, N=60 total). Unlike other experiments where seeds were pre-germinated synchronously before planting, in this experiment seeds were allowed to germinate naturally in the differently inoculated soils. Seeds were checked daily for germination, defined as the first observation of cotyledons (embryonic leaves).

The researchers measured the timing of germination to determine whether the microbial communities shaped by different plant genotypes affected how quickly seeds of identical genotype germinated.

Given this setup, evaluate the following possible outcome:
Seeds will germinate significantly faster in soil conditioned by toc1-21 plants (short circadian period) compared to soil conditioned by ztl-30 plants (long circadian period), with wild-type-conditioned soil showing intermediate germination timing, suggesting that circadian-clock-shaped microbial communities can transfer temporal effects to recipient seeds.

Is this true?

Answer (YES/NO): NO